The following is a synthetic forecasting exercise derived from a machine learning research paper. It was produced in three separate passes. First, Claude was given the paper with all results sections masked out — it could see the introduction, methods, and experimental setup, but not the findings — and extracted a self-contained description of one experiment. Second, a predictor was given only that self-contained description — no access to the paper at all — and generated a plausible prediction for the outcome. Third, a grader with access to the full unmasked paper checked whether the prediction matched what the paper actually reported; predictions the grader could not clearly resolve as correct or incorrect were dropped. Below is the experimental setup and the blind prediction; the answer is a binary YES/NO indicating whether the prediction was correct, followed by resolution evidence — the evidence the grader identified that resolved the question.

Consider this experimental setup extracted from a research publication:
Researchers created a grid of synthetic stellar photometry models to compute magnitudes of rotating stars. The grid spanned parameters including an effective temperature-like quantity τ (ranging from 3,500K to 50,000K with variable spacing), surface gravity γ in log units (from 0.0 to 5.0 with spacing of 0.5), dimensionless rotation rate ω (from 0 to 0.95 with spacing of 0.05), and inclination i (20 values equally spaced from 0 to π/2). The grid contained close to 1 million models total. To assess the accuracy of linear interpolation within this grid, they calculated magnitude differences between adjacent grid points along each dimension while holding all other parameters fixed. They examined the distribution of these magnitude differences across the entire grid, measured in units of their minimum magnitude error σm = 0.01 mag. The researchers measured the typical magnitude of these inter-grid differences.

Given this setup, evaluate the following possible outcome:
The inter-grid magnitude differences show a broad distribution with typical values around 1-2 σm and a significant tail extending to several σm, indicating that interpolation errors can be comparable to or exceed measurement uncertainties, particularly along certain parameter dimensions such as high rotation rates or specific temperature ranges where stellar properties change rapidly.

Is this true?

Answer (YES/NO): NO